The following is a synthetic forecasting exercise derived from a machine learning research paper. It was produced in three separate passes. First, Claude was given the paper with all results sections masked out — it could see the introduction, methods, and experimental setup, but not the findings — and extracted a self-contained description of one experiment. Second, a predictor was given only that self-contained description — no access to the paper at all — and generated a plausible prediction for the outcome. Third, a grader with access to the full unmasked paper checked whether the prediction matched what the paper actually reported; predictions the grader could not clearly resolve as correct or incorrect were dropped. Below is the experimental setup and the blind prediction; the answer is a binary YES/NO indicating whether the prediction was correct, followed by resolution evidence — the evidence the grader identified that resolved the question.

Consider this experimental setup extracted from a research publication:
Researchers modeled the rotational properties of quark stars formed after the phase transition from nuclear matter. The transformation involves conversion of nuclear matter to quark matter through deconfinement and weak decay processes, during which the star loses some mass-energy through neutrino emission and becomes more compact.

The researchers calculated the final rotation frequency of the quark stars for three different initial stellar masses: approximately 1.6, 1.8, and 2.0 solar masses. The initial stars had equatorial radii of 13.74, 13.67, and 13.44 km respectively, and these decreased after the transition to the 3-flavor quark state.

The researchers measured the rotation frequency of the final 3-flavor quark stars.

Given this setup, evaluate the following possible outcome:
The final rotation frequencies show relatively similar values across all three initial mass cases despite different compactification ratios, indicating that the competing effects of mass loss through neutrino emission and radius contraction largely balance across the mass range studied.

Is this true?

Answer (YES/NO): NO